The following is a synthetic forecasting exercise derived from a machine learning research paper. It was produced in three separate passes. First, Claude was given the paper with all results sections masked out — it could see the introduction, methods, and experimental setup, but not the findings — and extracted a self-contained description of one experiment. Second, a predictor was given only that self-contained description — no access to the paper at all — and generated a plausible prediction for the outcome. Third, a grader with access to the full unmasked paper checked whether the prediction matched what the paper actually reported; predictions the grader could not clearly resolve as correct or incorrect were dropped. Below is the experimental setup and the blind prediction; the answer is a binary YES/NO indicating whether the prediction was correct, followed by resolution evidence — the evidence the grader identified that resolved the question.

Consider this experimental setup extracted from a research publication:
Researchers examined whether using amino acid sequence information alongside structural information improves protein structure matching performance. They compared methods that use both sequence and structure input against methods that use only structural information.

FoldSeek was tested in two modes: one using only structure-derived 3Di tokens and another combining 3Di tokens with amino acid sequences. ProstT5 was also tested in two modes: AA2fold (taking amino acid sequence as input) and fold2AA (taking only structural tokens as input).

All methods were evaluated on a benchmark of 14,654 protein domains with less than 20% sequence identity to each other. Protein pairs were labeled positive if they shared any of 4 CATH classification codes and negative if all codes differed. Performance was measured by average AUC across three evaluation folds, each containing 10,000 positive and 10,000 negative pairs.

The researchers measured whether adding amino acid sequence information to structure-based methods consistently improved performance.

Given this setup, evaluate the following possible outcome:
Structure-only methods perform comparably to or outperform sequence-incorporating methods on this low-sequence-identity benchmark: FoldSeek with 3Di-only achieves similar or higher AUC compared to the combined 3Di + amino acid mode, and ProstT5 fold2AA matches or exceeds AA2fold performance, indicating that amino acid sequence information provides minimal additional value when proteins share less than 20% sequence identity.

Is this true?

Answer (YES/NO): YES